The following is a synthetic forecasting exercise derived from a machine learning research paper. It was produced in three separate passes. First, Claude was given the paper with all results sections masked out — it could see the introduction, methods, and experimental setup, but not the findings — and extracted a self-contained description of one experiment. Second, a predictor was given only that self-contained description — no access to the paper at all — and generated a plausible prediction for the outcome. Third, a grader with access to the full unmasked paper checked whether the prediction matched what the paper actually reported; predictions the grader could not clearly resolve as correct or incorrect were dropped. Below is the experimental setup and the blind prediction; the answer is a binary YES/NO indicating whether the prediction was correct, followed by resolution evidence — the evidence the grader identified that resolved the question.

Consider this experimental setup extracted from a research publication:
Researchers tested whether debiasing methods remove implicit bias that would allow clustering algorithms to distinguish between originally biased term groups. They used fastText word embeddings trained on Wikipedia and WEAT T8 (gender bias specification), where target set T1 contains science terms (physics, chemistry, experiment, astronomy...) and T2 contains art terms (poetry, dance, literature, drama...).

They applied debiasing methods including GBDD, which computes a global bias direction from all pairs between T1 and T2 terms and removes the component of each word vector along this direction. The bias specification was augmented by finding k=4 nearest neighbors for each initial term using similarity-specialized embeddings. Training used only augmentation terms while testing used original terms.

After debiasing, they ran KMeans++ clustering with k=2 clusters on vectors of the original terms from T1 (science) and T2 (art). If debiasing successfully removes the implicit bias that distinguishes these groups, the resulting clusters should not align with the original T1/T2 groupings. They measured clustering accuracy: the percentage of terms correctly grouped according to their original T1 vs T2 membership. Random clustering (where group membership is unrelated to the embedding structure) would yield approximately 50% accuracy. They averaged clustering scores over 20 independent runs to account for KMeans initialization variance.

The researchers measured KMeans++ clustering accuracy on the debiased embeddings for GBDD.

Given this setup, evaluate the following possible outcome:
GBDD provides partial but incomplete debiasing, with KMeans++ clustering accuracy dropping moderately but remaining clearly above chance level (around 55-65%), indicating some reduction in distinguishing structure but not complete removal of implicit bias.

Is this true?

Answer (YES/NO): YES